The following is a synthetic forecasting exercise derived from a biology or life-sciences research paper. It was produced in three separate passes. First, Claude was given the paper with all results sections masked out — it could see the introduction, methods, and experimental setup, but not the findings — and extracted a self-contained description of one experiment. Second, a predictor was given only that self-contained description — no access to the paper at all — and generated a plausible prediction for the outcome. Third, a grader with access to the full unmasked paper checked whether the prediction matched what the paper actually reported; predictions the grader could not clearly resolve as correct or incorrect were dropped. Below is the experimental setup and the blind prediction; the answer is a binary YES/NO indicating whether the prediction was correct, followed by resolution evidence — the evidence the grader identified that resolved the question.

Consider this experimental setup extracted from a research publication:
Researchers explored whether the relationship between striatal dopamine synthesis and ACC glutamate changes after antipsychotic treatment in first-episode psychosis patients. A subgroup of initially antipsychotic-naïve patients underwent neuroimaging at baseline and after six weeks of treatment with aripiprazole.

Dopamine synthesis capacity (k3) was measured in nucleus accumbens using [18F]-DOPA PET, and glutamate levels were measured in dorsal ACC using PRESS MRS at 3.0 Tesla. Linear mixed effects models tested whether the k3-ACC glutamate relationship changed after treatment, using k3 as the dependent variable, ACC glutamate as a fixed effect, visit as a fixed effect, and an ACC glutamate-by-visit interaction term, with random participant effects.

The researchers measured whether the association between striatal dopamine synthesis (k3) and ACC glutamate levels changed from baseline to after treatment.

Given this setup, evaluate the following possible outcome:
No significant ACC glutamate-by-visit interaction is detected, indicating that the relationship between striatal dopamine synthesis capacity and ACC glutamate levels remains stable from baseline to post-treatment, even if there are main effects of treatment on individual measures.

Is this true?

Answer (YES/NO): YES